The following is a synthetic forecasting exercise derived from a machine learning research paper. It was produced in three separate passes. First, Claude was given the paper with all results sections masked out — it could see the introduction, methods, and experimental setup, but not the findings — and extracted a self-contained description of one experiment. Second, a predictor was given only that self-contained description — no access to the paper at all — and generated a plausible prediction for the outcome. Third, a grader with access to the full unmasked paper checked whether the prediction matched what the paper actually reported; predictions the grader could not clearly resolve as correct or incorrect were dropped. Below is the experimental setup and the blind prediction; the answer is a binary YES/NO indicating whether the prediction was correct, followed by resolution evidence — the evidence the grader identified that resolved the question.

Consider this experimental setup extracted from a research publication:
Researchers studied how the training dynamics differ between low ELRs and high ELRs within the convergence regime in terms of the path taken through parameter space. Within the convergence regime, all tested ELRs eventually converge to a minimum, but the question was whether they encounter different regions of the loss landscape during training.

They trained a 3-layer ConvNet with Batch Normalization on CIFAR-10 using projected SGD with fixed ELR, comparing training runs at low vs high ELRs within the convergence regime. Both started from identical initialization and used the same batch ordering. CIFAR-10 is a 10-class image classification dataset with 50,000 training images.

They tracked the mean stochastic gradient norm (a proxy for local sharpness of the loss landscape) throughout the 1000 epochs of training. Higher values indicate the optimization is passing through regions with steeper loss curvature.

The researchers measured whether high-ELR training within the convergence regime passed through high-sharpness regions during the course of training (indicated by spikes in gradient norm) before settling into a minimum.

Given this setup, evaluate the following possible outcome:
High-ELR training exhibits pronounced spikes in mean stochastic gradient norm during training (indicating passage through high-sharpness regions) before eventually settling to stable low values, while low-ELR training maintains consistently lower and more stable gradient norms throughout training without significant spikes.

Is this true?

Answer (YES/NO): NO